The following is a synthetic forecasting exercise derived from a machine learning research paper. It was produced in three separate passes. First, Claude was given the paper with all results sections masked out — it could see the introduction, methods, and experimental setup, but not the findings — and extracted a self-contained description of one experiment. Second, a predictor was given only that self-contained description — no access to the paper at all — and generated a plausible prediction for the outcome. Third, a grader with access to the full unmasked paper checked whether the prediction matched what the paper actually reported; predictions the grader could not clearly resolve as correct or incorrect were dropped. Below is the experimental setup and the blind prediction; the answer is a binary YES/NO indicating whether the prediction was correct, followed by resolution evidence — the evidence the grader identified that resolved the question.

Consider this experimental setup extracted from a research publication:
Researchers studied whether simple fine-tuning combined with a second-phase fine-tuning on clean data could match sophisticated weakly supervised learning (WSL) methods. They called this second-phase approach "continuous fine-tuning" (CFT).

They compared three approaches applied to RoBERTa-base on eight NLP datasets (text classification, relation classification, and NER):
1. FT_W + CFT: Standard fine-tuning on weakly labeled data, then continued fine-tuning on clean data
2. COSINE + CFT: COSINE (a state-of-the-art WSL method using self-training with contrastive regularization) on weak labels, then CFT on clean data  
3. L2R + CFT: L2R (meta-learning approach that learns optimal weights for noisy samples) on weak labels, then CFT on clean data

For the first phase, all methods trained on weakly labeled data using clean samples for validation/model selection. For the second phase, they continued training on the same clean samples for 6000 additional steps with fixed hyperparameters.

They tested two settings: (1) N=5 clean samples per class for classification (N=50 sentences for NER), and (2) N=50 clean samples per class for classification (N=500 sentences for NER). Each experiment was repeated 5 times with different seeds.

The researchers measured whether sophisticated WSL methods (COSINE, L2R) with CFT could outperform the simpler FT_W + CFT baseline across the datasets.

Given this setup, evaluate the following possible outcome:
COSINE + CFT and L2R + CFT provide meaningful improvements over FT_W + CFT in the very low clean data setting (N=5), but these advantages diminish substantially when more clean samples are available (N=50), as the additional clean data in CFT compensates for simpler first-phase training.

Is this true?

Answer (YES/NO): NO